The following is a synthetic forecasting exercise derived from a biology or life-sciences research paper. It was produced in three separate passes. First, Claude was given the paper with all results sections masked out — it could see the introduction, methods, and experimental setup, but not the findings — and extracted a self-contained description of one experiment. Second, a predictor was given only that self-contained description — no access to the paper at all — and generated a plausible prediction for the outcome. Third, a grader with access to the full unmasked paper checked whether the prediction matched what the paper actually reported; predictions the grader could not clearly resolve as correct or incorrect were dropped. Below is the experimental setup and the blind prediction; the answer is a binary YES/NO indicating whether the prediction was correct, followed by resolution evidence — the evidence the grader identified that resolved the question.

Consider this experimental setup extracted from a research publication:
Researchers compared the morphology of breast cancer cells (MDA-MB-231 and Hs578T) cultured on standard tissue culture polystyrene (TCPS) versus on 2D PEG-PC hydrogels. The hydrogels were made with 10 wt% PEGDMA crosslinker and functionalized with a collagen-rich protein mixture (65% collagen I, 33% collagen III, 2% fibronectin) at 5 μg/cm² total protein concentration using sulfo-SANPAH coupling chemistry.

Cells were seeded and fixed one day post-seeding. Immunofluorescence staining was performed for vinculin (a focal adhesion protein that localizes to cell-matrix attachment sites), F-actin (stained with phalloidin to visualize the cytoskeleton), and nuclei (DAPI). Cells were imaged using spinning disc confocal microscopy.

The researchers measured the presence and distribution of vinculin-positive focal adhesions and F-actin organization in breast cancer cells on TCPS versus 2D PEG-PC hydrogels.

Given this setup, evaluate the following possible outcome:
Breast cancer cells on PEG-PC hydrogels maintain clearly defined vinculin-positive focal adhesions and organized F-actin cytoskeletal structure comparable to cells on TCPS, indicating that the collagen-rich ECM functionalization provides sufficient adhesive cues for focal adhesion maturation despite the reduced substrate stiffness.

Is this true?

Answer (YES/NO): NO